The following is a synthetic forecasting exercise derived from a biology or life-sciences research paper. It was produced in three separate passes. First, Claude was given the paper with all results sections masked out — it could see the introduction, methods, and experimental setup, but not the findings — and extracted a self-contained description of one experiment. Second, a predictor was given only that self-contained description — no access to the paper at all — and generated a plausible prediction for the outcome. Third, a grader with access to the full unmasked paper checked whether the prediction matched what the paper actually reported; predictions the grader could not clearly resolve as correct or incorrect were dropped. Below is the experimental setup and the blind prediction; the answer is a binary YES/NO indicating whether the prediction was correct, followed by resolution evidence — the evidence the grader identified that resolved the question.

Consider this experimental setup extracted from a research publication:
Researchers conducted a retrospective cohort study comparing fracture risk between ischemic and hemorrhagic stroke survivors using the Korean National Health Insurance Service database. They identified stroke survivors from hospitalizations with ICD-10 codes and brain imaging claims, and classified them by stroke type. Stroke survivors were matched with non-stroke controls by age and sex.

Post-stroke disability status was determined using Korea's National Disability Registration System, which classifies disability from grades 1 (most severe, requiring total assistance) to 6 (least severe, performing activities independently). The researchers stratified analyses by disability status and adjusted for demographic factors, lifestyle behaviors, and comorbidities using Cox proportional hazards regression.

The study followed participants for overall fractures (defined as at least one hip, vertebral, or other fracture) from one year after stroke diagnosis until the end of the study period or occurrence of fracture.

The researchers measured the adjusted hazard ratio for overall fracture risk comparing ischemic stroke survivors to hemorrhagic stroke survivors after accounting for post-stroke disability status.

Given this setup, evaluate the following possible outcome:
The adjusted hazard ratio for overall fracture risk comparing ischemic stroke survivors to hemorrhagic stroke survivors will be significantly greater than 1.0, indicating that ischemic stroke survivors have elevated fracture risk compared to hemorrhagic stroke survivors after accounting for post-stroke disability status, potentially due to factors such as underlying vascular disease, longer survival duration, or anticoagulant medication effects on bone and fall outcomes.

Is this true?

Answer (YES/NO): NO